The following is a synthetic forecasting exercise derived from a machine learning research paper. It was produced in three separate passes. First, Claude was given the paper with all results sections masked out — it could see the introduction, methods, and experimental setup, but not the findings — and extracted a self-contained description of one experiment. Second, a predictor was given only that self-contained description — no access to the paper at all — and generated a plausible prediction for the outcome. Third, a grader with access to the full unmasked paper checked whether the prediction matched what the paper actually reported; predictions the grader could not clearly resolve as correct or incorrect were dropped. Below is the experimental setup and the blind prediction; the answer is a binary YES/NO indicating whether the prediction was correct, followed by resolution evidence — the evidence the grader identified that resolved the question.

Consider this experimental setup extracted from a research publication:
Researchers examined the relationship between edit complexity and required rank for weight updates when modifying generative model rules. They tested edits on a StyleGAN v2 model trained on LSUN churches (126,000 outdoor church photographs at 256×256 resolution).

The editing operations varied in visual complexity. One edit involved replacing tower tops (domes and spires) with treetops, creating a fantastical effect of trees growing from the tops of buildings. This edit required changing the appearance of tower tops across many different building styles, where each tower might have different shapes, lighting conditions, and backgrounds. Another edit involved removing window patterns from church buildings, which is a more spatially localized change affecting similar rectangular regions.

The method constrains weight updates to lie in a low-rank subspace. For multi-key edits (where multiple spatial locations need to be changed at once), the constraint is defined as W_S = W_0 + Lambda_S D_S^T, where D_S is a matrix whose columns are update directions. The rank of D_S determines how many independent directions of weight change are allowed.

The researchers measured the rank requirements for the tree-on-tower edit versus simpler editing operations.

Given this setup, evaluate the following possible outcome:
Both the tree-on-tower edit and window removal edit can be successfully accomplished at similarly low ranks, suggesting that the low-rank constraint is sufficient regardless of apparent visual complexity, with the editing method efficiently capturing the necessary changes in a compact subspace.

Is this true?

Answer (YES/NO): YES